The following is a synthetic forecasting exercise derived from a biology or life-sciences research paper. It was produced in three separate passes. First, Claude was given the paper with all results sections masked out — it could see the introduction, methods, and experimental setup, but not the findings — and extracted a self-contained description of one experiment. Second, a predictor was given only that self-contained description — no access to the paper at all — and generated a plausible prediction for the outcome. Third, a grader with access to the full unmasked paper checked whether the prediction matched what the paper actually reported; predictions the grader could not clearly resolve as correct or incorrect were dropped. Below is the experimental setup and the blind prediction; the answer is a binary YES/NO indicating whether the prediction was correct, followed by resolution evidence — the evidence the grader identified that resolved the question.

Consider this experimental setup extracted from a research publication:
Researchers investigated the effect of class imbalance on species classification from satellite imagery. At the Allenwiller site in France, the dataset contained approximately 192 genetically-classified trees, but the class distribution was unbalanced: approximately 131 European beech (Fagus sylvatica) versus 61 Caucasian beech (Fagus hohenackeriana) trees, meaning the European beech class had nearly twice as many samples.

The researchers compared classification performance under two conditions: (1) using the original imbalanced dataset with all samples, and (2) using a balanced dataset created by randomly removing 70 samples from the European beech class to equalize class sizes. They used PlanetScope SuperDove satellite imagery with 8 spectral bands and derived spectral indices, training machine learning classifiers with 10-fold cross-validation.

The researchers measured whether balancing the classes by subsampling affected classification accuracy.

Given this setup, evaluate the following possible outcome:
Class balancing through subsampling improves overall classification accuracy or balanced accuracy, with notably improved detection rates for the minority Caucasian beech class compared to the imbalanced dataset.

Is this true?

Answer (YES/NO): NO